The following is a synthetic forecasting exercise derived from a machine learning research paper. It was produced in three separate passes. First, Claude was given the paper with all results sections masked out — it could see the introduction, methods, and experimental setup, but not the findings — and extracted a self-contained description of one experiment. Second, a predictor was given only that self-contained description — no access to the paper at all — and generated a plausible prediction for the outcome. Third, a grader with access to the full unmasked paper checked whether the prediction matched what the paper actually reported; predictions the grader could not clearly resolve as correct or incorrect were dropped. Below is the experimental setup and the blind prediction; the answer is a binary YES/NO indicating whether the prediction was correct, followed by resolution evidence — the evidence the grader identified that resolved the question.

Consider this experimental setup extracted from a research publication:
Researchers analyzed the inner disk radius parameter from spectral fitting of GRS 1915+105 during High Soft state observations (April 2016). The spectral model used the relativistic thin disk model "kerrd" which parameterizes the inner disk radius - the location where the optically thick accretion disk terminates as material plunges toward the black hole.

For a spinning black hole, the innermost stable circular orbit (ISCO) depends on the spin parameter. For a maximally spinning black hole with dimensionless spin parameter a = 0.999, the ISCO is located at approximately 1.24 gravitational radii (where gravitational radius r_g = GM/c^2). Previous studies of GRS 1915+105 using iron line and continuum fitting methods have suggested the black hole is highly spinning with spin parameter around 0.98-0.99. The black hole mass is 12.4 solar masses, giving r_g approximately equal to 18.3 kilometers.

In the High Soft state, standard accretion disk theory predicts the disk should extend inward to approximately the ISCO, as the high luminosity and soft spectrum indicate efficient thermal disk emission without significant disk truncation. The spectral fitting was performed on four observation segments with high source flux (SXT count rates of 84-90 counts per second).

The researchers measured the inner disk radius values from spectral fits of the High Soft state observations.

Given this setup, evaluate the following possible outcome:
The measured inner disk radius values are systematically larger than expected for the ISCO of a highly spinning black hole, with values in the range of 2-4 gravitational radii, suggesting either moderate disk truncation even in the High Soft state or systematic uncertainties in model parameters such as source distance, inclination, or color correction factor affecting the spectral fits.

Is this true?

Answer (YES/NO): NO